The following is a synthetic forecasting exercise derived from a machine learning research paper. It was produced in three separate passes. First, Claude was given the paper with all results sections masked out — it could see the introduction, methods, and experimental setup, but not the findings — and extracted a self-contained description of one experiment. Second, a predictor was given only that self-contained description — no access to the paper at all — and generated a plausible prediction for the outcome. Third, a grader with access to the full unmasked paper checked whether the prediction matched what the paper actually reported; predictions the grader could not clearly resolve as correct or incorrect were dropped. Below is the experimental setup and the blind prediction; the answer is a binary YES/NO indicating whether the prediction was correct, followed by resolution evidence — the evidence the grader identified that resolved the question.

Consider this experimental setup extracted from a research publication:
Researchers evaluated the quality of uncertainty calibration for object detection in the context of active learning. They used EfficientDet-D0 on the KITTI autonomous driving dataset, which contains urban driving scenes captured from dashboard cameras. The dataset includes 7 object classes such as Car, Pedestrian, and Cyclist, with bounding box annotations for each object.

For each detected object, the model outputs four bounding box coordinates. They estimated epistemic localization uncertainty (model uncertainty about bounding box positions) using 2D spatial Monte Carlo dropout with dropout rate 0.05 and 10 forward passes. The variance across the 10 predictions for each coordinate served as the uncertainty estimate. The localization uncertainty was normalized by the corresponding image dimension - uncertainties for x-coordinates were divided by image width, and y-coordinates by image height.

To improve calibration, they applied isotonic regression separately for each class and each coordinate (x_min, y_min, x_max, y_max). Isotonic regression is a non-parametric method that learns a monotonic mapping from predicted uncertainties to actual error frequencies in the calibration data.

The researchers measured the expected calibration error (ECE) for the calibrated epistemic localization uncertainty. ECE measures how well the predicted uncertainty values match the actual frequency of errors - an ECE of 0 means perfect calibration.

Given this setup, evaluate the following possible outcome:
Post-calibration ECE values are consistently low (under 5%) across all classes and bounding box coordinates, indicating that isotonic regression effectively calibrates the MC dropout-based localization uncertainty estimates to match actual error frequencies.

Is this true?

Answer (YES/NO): NO